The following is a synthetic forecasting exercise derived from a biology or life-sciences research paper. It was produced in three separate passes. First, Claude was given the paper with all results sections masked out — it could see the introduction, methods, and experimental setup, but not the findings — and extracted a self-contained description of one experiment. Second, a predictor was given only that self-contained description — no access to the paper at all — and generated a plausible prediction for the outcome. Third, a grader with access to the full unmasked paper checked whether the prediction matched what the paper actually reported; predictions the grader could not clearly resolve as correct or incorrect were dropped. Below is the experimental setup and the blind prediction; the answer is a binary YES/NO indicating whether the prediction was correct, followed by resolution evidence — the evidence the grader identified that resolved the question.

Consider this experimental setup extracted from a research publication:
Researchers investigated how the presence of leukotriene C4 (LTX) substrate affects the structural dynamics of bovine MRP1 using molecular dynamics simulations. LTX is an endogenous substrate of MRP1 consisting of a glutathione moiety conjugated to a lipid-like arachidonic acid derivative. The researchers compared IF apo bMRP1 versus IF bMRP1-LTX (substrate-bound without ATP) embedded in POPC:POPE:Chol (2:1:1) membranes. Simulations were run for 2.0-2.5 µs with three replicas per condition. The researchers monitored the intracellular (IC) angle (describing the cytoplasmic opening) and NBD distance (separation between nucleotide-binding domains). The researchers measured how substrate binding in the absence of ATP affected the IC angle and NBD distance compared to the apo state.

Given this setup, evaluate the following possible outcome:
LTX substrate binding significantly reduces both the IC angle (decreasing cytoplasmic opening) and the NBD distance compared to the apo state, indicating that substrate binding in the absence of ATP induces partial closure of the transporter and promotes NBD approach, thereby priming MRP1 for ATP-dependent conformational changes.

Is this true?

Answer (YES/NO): NO